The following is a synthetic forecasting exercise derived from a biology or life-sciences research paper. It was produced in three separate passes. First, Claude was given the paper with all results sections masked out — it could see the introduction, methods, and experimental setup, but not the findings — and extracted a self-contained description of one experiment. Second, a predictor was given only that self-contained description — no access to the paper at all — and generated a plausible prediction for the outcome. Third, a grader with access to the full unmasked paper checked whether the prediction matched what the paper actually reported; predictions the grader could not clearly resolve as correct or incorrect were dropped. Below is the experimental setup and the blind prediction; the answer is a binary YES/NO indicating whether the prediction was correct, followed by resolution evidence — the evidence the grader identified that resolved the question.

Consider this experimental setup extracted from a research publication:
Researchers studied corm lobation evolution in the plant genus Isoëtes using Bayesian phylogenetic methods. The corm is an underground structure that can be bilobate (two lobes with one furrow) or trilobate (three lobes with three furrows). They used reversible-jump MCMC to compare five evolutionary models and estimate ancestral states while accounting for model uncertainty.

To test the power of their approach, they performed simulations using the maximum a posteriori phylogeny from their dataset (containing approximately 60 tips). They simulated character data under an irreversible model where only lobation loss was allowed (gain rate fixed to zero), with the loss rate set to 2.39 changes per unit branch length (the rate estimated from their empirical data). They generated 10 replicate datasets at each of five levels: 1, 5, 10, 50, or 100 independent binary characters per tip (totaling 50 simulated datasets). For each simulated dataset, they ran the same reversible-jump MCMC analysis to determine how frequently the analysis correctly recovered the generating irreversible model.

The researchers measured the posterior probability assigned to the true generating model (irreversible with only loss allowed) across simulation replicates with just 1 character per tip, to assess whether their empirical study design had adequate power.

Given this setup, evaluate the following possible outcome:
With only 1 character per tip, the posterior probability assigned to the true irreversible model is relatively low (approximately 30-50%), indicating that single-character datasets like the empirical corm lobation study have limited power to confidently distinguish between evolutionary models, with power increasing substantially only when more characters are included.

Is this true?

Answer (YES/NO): YES